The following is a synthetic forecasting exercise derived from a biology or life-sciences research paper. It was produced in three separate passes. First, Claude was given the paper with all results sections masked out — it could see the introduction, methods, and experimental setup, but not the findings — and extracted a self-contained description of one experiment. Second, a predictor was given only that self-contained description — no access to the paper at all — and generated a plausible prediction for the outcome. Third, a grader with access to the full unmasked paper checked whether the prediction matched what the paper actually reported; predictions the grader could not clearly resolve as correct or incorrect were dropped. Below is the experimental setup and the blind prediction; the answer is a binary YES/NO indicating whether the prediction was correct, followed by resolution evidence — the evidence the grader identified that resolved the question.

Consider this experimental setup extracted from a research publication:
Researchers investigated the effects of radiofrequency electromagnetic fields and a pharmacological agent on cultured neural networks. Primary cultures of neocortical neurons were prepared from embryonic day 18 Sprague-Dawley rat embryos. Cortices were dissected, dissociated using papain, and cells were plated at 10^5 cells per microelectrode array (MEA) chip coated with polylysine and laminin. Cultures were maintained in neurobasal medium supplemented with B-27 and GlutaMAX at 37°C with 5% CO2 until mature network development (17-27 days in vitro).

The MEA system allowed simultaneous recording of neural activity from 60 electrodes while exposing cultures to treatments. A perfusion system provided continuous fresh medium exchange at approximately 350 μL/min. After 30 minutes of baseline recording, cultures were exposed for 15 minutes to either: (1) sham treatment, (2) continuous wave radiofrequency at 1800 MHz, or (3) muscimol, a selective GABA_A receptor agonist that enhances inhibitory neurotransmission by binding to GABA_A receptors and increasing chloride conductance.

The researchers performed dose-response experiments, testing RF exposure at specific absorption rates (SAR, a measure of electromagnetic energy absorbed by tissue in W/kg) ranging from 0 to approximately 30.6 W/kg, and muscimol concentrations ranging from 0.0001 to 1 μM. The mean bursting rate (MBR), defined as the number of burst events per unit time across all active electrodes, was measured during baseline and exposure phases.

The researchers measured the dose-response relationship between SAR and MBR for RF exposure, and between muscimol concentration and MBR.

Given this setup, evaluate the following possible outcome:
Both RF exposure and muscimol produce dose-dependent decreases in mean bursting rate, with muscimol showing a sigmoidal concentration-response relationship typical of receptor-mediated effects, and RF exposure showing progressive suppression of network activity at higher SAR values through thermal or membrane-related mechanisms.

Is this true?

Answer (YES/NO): YES